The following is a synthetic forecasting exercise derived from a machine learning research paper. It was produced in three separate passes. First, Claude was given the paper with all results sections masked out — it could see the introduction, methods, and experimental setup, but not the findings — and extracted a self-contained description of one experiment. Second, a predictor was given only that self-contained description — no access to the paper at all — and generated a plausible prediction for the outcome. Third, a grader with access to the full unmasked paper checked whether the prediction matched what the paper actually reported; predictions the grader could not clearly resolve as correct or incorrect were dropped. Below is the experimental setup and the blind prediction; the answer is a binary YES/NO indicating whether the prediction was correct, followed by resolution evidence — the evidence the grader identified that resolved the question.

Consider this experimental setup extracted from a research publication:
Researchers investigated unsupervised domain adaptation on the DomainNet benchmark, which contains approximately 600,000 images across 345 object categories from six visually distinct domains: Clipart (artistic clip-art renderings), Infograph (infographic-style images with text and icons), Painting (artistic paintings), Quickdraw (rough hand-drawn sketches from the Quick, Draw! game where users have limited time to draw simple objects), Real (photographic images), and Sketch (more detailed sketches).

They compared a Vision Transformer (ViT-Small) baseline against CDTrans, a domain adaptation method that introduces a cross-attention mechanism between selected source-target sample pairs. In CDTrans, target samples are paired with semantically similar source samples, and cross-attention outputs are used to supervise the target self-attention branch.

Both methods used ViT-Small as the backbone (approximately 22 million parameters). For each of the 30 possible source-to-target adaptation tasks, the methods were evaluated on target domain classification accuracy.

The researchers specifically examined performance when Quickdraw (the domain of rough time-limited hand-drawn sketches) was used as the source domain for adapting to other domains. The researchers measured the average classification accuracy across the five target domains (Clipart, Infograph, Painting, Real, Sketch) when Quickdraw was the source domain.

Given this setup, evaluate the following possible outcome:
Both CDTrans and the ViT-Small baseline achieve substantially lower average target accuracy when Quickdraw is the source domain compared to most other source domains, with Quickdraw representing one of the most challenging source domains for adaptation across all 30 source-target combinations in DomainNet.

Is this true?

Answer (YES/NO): YES